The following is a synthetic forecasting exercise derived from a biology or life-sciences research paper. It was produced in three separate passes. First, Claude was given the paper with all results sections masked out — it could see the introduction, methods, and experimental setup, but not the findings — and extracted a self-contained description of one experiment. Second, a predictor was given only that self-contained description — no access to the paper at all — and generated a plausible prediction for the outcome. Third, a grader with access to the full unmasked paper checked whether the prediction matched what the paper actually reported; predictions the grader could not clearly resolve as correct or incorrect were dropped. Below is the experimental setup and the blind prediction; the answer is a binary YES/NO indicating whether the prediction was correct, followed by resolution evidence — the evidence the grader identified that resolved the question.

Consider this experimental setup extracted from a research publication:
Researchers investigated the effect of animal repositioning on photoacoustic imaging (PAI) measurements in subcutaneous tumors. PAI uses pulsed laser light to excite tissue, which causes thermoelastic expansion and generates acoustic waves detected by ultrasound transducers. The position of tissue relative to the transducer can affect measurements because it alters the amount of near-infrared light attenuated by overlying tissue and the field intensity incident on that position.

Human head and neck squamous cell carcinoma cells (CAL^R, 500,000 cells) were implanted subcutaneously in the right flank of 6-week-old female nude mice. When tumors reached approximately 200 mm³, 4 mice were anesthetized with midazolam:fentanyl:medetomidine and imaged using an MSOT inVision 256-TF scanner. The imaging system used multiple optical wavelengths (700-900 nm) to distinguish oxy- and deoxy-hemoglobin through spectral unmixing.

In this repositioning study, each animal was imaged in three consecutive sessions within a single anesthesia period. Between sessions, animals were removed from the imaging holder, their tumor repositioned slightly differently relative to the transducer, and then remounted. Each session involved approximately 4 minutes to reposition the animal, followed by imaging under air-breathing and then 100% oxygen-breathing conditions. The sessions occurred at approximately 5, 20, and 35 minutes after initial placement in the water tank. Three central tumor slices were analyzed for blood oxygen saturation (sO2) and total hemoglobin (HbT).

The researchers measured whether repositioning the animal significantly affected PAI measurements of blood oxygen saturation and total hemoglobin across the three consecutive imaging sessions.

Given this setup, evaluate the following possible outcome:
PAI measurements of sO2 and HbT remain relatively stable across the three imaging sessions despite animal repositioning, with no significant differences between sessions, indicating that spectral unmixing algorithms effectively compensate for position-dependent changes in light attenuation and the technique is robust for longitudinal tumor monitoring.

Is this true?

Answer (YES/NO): NO